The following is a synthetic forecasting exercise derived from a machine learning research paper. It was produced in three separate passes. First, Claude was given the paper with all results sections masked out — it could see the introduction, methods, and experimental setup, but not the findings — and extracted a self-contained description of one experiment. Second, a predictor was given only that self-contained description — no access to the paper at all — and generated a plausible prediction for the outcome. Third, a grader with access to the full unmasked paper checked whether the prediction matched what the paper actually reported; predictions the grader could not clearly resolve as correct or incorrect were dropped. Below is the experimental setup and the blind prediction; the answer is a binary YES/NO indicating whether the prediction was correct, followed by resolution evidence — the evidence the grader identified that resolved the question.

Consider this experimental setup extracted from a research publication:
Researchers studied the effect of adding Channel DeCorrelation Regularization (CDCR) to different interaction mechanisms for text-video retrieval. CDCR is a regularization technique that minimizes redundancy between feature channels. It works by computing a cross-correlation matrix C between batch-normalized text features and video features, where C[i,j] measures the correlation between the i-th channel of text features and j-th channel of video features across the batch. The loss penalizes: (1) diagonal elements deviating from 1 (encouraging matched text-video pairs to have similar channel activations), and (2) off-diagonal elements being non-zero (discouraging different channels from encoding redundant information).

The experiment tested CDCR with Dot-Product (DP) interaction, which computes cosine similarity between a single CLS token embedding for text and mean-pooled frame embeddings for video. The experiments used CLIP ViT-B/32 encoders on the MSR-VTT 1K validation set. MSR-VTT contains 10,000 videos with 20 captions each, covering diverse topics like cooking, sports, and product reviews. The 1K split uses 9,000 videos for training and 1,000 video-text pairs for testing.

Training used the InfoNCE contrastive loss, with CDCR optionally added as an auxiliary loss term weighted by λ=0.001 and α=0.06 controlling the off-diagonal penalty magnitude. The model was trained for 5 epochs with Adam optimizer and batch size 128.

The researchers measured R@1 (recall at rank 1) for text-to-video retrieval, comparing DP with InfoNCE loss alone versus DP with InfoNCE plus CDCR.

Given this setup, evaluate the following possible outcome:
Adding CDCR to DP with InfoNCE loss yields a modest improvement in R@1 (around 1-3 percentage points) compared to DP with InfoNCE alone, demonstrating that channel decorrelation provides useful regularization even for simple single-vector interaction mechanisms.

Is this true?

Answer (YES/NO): YES